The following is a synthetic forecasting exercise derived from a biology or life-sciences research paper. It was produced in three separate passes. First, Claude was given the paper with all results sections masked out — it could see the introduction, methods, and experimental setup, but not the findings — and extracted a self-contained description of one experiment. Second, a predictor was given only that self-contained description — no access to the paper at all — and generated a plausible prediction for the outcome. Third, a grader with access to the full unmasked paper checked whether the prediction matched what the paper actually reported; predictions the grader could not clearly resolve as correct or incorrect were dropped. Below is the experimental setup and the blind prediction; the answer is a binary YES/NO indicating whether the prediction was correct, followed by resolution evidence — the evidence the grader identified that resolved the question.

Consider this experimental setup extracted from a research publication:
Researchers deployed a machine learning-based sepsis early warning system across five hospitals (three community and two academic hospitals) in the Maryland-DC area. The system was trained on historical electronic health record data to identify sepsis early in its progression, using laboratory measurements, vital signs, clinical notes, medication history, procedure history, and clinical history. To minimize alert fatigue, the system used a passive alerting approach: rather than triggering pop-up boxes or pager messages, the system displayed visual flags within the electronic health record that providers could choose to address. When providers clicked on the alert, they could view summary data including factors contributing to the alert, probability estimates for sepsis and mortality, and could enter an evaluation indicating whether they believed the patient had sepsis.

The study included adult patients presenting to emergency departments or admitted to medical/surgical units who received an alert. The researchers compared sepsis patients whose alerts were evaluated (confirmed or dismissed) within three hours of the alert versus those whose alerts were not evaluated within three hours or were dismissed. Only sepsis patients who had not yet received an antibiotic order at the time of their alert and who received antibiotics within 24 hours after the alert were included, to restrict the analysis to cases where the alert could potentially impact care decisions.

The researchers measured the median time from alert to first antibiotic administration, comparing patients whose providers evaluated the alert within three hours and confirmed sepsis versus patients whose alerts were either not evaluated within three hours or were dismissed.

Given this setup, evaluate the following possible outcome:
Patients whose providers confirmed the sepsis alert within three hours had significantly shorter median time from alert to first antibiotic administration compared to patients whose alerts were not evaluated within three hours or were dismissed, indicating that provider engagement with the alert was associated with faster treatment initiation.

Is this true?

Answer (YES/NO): YES